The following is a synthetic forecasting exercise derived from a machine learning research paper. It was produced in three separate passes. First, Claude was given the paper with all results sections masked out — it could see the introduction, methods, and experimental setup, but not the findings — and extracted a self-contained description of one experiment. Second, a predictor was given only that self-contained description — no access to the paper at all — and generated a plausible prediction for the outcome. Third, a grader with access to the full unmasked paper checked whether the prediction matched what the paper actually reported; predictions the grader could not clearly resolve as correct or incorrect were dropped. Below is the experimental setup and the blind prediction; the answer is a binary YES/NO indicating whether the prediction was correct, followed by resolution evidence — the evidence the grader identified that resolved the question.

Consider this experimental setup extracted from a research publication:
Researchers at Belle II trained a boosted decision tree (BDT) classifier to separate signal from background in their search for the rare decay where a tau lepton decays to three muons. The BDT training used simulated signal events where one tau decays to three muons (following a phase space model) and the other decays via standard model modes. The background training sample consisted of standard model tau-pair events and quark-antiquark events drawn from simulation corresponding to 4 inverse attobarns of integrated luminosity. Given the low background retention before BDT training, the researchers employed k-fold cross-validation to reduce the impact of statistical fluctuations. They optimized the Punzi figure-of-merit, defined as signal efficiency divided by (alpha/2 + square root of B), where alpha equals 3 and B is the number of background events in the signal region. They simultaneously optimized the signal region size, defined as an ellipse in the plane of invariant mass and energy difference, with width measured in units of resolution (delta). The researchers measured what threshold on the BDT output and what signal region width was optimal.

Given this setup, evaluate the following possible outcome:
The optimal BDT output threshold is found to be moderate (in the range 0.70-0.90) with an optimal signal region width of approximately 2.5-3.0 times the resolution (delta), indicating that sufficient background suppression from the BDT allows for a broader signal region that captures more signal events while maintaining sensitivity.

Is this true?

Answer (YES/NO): NO